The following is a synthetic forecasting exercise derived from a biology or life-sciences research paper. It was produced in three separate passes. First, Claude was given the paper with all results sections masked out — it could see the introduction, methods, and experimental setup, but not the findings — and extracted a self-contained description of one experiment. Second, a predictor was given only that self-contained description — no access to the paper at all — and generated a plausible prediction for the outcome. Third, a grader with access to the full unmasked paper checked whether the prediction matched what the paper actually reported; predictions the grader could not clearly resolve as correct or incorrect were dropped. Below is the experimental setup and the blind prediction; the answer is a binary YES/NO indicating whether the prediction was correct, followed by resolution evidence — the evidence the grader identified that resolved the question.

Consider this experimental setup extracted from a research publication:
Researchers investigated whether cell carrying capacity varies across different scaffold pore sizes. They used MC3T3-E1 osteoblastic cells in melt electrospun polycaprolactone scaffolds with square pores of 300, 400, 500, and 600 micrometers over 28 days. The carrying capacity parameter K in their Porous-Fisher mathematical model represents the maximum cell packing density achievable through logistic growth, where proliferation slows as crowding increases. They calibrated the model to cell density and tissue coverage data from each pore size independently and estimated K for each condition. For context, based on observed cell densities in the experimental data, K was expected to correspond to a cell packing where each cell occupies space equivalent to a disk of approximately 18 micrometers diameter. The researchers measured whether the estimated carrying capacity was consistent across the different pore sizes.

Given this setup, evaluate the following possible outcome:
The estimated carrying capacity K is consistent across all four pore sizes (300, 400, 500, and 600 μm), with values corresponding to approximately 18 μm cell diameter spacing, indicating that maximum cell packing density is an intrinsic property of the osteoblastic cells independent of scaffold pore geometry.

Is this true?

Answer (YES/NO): NO